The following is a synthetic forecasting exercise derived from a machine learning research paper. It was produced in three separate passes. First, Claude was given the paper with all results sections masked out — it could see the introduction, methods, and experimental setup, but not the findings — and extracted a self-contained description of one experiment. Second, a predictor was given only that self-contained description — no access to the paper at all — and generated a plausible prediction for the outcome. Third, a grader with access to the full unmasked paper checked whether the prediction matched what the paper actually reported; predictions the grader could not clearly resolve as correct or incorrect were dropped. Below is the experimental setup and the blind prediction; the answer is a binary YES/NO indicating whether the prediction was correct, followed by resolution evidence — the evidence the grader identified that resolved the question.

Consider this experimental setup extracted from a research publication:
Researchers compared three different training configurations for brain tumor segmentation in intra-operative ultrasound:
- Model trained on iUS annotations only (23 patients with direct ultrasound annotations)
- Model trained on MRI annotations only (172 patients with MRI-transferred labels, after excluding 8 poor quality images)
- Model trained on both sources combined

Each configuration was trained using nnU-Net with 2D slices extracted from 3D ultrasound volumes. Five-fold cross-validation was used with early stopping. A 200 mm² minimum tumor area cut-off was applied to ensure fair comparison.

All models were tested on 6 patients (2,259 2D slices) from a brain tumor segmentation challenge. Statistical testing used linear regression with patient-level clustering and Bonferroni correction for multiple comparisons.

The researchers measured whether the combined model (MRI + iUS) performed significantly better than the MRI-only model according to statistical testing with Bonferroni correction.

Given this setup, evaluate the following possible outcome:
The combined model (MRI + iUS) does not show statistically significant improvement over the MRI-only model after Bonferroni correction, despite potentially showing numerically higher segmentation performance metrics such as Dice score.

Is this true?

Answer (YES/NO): YES